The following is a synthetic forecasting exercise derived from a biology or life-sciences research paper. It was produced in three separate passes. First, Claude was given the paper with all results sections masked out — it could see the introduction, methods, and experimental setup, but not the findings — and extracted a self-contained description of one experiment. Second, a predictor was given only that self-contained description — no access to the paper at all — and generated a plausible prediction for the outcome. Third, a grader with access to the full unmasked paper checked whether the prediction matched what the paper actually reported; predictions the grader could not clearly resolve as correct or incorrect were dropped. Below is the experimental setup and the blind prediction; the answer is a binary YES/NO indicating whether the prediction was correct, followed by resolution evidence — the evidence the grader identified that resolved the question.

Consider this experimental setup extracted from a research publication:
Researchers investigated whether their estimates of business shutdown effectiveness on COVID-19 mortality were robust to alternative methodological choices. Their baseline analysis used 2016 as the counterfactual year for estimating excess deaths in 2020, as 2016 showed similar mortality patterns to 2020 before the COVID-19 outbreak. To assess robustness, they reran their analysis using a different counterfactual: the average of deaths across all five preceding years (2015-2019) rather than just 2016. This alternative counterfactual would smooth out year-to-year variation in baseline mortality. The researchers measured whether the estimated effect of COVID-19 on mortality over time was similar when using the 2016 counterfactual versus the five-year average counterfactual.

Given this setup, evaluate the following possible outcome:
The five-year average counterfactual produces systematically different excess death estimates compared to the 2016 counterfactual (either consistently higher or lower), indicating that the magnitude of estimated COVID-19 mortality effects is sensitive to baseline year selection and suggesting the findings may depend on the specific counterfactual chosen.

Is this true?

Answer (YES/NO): NO